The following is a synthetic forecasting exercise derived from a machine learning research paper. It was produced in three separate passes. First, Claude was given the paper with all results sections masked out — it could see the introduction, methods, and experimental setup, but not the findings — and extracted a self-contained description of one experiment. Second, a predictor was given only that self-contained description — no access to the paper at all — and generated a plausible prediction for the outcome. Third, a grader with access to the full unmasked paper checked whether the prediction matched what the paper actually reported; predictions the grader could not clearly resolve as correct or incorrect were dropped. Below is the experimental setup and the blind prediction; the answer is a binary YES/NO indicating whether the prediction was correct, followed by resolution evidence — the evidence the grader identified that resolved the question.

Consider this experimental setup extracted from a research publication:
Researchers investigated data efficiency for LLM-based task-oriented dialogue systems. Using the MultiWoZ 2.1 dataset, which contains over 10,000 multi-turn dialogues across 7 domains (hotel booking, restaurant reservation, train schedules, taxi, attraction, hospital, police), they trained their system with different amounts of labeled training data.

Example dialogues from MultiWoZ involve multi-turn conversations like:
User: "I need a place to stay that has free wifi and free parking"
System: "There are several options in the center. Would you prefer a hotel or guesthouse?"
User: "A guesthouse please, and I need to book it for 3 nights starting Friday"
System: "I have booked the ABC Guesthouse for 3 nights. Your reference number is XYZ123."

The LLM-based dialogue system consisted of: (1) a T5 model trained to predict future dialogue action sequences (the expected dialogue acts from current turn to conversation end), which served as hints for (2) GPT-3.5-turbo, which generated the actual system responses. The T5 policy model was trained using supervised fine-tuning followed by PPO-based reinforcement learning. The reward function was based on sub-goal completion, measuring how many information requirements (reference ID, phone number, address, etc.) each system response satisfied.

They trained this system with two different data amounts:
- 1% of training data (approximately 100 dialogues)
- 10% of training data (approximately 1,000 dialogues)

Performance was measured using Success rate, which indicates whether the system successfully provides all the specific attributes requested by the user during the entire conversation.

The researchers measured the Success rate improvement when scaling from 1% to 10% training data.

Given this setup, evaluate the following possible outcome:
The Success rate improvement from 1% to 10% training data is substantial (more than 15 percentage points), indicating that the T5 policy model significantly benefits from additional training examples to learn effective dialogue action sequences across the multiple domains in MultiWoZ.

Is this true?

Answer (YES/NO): NO